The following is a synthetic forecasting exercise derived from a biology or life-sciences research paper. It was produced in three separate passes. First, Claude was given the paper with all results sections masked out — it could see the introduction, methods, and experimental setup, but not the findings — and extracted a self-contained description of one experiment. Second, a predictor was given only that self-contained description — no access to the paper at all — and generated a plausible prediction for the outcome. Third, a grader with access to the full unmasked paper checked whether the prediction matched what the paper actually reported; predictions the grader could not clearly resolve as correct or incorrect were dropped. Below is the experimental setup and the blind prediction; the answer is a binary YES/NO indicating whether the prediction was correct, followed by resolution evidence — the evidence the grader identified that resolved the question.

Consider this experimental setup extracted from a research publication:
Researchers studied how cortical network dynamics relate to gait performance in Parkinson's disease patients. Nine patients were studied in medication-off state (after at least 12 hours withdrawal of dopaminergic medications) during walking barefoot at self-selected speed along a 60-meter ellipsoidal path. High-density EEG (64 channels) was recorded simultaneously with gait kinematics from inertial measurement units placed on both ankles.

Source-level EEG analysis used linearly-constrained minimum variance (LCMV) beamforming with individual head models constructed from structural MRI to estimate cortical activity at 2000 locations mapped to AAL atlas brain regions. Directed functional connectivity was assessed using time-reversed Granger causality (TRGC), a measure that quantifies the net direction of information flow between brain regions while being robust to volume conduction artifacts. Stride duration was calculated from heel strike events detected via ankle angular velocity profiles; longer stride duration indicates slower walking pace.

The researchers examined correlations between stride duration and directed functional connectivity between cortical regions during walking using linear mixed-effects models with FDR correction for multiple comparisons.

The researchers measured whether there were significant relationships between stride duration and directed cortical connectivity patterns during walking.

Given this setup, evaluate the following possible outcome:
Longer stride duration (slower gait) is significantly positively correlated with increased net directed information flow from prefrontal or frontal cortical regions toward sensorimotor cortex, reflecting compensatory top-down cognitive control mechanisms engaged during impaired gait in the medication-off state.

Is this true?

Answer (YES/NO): NO